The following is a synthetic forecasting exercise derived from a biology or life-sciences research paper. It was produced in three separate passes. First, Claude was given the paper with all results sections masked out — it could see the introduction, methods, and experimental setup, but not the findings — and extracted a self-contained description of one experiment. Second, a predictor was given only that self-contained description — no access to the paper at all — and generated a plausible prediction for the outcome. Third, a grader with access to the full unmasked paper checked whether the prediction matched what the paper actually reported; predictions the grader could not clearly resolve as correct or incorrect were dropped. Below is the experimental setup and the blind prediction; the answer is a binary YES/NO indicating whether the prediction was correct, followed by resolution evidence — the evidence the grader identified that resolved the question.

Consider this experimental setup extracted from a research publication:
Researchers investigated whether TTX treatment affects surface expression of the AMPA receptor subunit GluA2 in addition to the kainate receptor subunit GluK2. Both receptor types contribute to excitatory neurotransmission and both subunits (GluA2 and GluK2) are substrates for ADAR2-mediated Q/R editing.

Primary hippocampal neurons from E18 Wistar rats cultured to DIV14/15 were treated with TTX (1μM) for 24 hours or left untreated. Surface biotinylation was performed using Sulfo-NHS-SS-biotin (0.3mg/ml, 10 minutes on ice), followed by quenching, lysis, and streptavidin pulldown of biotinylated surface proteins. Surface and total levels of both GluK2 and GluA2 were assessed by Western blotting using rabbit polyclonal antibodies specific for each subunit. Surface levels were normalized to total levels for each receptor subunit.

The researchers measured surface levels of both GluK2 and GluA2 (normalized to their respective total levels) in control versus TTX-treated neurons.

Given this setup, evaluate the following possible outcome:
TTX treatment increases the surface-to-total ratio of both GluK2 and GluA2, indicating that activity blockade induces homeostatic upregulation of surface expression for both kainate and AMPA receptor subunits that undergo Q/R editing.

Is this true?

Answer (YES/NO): NO